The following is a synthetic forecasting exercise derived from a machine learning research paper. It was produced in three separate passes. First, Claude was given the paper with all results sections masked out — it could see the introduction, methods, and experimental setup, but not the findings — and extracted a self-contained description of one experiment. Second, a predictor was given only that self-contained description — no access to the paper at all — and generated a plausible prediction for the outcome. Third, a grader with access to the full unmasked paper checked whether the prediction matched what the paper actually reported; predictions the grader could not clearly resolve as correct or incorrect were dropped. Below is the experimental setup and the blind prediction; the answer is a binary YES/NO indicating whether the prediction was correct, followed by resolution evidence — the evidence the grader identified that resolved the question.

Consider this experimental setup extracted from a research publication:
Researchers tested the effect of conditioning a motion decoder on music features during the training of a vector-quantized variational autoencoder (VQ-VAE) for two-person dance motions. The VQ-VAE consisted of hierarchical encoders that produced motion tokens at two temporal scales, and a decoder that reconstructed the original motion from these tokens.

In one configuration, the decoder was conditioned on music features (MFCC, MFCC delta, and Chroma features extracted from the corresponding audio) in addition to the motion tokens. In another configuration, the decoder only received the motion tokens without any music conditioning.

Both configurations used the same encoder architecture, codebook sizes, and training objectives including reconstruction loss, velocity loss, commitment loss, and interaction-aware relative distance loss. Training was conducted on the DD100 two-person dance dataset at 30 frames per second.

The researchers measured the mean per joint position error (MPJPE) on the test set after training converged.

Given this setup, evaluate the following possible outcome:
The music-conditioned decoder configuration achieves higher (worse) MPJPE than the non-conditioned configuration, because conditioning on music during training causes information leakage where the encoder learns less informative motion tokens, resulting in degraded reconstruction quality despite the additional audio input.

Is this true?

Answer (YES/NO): NO